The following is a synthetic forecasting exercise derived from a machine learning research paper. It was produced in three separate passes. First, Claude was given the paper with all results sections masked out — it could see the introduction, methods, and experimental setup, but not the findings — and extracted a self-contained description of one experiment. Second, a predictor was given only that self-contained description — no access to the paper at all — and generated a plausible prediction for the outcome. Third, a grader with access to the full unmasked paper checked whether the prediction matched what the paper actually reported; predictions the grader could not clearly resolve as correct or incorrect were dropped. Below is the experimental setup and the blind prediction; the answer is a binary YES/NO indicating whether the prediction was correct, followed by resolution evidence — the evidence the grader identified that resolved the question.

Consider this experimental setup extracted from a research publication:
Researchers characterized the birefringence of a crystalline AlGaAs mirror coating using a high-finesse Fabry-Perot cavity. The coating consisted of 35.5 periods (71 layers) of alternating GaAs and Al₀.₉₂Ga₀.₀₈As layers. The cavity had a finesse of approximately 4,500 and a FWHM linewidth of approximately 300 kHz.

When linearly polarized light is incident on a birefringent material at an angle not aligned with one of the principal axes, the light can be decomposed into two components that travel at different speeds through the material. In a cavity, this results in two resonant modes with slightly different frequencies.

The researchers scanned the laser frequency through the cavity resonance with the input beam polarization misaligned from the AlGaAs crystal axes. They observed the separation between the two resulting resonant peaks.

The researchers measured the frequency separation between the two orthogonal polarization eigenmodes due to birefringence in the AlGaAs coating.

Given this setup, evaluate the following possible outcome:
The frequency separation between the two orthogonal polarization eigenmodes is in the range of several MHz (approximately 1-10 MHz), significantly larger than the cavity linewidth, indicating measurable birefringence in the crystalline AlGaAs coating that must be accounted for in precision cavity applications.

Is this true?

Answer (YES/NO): NO